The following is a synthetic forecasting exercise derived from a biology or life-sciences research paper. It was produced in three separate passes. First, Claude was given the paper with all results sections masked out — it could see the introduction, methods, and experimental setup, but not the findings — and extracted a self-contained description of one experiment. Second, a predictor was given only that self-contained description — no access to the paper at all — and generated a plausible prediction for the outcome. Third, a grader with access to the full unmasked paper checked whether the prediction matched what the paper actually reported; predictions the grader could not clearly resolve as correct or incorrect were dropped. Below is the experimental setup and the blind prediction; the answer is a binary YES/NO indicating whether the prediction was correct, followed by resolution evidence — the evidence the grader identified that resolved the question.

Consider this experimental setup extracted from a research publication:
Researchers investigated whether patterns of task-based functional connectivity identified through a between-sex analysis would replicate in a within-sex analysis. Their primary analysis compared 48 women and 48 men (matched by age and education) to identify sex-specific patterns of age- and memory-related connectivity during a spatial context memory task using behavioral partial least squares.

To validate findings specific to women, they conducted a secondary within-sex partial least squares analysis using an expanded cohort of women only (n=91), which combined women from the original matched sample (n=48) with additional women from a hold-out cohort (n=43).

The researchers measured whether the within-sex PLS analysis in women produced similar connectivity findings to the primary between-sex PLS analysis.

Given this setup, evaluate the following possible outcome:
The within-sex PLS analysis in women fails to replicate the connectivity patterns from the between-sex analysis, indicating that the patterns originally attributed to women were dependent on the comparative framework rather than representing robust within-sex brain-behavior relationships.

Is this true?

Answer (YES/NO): NO